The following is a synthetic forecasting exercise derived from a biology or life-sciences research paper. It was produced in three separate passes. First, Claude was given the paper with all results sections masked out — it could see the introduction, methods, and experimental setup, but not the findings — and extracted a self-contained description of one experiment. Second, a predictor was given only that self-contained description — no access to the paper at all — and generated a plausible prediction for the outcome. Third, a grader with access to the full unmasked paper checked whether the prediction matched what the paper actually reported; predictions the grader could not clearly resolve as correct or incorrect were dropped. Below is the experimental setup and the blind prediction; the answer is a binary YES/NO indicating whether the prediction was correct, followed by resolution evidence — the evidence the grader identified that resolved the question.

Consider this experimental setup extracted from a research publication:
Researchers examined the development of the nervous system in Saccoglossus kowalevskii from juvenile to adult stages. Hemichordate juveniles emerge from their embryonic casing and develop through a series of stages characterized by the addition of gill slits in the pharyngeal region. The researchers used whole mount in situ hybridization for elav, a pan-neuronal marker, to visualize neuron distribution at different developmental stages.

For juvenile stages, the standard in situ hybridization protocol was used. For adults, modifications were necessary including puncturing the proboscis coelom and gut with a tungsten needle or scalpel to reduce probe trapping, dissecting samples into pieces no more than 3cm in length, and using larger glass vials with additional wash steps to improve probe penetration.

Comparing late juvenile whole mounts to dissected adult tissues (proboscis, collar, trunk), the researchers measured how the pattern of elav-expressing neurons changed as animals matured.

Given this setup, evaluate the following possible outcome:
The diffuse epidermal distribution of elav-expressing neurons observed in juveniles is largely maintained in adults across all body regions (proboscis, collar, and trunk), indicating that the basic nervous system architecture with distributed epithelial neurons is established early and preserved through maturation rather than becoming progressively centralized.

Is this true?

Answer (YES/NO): YES